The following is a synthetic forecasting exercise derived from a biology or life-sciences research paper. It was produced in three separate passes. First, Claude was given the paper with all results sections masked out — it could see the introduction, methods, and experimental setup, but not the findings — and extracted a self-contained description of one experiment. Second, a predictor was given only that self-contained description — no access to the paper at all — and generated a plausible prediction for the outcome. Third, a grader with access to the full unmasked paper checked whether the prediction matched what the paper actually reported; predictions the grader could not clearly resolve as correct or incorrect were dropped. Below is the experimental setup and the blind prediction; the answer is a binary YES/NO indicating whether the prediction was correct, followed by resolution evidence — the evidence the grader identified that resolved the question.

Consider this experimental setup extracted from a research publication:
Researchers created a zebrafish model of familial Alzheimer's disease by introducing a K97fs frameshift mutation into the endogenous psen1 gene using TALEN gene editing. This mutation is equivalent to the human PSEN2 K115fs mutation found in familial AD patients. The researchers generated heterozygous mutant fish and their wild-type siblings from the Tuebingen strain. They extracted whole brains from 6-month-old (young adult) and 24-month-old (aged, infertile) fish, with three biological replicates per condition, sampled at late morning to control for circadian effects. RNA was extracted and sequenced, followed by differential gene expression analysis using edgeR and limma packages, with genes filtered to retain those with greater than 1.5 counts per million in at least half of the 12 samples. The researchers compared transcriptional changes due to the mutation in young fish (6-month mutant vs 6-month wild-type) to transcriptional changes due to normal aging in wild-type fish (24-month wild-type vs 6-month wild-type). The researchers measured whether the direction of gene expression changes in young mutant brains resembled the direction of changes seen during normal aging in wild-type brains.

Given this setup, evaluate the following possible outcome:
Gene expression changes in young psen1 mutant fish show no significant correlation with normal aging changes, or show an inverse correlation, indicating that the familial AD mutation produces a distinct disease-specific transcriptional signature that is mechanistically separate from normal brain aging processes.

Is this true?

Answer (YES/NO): NO